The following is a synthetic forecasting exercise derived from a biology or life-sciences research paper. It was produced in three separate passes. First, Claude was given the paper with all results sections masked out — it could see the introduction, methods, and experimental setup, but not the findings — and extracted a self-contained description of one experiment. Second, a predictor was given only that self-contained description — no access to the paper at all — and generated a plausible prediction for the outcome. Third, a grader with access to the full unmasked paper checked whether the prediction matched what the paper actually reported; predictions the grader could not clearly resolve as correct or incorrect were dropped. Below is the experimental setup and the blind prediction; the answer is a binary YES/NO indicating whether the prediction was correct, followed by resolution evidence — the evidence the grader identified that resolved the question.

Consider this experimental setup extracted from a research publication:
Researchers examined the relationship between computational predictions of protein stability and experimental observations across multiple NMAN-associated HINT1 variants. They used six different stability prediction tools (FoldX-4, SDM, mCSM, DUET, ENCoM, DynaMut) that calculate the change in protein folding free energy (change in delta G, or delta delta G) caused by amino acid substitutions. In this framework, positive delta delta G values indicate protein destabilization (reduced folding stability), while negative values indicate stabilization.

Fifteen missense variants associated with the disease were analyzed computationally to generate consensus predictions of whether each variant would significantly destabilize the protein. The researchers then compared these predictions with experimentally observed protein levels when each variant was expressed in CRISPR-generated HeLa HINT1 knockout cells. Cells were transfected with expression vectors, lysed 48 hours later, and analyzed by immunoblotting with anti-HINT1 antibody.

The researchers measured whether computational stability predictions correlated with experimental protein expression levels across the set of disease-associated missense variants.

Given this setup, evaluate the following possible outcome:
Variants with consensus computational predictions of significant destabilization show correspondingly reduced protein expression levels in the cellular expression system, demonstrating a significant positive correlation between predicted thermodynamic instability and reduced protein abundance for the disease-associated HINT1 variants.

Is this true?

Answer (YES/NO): NO